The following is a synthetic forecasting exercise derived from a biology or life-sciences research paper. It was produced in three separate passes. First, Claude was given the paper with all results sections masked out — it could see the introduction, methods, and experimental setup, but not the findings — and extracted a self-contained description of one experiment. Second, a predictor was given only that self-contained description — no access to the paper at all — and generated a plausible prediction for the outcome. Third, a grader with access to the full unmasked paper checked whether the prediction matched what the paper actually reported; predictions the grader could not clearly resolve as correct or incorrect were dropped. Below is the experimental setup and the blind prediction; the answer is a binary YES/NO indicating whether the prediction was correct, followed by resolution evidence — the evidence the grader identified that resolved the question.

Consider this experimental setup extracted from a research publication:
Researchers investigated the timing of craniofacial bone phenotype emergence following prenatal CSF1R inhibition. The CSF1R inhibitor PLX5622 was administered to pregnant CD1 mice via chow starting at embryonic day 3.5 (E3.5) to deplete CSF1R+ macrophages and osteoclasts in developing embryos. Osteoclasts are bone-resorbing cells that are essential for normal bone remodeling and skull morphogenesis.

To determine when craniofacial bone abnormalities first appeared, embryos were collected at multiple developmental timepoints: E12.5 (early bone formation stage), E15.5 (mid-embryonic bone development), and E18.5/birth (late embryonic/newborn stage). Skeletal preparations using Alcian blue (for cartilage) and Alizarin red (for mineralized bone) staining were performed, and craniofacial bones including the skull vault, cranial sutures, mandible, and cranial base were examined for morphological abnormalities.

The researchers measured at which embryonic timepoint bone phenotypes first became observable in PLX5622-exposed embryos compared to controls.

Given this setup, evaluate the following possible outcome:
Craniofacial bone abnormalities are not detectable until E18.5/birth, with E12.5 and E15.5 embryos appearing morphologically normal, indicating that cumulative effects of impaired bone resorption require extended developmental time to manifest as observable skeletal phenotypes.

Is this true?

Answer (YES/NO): NO